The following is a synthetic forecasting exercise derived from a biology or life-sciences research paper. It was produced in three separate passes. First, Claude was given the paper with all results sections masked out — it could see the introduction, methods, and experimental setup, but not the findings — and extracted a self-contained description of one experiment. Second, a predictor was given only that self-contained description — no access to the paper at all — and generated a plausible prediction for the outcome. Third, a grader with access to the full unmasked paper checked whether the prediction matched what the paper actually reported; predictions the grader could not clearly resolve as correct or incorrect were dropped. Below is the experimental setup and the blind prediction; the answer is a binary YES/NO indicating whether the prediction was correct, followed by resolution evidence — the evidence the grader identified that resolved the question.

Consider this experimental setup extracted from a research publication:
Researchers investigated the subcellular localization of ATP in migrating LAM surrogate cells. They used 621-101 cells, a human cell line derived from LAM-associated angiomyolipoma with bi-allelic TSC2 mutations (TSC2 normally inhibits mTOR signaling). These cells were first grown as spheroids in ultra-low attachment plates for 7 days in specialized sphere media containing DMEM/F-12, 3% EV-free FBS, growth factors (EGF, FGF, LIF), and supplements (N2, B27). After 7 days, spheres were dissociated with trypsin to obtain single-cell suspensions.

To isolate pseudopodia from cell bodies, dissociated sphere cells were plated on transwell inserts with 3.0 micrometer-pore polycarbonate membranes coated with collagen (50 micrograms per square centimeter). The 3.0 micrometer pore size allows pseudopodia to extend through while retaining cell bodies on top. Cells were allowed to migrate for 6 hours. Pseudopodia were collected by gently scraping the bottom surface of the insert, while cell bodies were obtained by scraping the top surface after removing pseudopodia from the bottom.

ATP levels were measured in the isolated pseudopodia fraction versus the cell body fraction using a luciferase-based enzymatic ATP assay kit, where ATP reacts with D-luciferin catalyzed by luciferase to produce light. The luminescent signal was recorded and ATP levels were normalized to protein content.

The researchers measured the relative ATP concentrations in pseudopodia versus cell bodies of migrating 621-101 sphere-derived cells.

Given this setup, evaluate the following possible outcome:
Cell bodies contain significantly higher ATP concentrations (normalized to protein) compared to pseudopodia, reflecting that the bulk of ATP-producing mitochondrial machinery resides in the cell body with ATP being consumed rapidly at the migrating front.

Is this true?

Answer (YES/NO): NO